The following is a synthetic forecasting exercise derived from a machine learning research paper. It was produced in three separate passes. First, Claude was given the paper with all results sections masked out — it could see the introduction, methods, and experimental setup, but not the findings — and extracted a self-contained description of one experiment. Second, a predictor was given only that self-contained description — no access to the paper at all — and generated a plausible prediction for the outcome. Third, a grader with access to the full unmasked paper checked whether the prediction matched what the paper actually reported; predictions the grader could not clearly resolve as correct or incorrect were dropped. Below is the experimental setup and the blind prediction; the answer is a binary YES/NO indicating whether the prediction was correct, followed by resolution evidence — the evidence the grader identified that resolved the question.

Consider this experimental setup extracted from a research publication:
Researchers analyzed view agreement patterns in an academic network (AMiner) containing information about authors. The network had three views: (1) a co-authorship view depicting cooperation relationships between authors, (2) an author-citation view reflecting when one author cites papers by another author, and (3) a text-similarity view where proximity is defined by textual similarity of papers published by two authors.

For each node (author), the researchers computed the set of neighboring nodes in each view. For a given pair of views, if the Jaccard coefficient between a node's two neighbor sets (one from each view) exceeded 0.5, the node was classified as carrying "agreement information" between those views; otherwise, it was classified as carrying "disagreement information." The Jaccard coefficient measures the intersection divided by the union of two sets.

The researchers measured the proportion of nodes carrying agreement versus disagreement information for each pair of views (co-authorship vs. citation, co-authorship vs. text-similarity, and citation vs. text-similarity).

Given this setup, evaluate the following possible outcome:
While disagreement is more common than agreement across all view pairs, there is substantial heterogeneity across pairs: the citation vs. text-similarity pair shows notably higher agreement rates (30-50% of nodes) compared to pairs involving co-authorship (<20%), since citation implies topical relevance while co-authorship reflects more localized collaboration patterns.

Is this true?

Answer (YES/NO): NO